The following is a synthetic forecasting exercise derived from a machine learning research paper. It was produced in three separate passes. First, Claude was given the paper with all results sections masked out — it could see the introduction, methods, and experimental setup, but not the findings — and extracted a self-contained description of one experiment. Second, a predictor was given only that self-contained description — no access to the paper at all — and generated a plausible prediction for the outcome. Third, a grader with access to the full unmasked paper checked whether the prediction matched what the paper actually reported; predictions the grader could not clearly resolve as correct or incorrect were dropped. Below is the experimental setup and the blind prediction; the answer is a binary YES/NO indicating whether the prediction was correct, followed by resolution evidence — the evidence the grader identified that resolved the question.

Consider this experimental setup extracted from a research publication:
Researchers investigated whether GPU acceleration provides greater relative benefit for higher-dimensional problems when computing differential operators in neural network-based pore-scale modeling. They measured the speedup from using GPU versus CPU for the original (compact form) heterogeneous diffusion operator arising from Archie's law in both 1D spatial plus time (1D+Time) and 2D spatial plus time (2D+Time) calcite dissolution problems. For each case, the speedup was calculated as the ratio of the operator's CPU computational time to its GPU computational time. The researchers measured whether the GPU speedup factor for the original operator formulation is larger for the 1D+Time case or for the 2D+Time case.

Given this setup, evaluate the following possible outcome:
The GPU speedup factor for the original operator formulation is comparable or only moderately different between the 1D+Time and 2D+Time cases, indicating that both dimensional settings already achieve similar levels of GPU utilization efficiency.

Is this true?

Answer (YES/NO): NO